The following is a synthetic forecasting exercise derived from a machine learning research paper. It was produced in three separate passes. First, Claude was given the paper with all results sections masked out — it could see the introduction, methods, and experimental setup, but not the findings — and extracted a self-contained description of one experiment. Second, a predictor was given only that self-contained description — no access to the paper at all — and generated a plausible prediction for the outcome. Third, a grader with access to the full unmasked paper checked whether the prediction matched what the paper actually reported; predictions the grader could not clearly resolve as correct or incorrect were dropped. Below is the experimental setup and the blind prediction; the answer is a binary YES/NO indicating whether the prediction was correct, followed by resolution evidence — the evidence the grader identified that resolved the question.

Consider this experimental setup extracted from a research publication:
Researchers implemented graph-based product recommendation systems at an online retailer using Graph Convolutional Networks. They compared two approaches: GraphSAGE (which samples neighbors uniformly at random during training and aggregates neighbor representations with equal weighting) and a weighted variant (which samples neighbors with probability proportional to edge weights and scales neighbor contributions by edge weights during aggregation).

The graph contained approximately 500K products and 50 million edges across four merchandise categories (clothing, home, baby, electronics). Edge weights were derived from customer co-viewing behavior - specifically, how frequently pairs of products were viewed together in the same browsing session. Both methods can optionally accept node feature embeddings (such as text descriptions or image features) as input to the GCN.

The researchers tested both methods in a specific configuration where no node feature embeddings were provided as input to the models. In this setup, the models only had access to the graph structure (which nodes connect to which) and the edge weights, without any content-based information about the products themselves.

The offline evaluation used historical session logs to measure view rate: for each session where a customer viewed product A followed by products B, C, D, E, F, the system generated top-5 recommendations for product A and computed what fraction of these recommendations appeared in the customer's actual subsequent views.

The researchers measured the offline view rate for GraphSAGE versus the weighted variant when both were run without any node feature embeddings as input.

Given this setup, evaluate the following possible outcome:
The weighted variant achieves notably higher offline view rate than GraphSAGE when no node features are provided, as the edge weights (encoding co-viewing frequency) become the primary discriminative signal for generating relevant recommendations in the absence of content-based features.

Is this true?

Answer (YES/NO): NO